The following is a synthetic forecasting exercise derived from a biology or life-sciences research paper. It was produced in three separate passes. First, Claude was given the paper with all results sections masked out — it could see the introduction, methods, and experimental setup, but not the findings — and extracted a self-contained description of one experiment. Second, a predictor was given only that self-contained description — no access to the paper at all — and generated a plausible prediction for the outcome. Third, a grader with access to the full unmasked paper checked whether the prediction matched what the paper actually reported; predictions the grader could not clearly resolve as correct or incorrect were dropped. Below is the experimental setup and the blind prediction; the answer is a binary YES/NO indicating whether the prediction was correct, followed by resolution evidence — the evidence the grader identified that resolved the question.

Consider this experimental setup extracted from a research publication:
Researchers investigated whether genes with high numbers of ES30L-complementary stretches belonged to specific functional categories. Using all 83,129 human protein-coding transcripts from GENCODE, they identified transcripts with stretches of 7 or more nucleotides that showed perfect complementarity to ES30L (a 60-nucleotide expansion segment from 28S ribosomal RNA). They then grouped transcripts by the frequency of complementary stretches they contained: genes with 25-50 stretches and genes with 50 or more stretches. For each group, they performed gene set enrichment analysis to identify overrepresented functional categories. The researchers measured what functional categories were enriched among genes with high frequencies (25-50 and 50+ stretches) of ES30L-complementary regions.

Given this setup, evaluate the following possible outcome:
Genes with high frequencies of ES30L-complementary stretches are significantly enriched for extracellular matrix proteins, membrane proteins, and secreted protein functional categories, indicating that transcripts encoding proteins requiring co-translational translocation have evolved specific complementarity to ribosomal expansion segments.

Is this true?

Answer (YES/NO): NO